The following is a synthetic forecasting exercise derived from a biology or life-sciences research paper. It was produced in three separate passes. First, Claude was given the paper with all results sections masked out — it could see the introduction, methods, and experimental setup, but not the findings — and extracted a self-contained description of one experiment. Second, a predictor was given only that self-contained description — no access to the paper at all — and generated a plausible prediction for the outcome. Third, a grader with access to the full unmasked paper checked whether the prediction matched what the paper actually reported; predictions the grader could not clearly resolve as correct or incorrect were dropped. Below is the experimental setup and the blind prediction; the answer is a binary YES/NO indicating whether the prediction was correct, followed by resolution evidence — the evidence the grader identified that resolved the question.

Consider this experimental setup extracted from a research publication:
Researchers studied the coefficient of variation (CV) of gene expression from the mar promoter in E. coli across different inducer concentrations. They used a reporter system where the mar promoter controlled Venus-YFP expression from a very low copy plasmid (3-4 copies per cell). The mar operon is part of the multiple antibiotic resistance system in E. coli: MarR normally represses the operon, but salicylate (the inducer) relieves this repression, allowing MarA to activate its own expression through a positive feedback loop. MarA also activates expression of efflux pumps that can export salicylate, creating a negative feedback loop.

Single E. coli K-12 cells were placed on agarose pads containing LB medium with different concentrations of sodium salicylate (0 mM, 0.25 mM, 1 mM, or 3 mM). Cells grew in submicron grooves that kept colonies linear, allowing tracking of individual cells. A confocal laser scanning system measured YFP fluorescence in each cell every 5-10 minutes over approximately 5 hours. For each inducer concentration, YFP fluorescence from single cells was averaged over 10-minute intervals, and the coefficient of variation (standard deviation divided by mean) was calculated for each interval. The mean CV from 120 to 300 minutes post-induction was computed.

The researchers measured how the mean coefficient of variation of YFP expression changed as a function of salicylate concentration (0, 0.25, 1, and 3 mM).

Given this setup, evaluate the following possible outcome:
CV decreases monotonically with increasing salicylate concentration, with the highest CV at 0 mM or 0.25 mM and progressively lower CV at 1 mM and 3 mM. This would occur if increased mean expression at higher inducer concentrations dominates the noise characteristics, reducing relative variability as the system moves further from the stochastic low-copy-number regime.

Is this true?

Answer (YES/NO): NO